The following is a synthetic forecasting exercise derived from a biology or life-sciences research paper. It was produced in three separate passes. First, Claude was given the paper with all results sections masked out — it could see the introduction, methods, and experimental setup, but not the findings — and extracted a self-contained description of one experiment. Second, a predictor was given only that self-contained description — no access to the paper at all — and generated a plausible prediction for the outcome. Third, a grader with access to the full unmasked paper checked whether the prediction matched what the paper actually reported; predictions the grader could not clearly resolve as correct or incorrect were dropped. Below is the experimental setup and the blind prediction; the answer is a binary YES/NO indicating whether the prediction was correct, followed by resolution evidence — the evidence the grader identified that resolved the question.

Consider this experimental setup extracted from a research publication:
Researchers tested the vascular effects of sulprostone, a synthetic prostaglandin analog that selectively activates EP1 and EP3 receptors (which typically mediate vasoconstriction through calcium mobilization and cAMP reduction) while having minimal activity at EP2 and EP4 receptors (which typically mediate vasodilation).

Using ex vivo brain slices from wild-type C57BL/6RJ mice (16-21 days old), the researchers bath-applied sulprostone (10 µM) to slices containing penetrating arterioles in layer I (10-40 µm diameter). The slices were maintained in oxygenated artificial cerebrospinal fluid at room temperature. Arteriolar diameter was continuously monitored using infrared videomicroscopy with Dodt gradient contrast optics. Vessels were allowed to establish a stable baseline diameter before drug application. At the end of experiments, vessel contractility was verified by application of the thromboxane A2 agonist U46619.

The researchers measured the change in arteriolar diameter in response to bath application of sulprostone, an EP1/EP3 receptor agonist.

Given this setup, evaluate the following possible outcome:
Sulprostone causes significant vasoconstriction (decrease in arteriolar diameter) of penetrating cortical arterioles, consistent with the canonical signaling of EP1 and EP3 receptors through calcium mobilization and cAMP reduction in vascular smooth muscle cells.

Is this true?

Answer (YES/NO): YES